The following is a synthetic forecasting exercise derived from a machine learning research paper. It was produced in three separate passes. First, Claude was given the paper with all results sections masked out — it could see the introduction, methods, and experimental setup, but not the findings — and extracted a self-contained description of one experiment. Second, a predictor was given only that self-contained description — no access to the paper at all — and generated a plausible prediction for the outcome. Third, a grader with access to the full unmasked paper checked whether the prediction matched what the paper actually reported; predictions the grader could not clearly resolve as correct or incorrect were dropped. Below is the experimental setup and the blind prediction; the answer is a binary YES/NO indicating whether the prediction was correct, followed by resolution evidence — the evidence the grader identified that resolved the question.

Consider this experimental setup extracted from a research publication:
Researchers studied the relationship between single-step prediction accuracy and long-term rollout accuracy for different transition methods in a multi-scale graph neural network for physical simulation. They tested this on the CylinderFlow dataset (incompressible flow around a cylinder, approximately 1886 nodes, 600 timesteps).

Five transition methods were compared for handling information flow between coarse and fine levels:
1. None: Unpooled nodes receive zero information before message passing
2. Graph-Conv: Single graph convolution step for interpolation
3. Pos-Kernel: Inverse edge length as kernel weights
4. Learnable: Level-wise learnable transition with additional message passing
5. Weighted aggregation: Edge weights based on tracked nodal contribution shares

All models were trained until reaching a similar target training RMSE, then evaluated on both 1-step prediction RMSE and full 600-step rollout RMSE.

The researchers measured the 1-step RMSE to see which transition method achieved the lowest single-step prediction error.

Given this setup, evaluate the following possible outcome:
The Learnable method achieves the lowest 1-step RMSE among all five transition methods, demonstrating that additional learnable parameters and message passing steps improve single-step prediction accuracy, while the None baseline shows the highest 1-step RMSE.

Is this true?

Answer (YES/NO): NO